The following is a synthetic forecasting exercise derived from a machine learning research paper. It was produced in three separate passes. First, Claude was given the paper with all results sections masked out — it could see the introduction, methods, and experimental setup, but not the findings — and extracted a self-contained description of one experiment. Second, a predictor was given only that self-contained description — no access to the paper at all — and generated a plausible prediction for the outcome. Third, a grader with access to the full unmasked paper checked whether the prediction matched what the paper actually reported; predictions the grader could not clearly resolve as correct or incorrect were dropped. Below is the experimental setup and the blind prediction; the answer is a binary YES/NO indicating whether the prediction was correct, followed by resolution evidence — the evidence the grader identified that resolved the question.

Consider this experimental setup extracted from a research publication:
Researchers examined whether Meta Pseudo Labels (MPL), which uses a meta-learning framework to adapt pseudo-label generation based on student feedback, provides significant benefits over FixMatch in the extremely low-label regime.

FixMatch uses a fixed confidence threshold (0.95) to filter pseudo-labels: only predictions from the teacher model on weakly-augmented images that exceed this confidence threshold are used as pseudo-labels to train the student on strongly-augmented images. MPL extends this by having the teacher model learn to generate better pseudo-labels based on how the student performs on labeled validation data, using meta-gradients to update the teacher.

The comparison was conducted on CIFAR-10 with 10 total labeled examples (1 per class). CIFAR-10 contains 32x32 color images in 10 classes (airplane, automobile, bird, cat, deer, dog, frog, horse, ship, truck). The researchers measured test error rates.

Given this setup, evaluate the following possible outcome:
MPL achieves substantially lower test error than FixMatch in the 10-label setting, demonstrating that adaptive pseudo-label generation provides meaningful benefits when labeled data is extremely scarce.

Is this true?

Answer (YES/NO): NO